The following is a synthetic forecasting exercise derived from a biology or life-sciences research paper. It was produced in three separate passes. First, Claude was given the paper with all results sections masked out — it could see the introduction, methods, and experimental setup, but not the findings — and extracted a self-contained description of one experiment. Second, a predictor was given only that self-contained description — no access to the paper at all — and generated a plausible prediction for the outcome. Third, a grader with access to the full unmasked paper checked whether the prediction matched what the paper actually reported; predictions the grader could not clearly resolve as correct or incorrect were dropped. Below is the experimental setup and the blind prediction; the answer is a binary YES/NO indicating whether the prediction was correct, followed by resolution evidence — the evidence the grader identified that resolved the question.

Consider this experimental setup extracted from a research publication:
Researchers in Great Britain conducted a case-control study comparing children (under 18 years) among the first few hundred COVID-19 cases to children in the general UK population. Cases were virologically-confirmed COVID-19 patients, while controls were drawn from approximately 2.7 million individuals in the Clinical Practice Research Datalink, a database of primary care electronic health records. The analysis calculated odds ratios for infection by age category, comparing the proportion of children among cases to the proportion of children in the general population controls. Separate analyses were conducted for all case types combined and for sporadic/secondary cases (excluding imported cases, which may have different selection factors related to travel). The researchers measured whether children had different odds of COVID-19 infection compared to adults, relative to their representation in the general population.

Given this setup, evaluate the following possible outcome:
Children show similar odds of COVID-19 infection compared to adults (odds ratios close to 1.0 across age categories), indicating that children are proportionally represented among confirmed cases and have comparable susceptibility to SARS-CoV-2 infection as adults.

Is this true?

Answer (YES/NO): NO